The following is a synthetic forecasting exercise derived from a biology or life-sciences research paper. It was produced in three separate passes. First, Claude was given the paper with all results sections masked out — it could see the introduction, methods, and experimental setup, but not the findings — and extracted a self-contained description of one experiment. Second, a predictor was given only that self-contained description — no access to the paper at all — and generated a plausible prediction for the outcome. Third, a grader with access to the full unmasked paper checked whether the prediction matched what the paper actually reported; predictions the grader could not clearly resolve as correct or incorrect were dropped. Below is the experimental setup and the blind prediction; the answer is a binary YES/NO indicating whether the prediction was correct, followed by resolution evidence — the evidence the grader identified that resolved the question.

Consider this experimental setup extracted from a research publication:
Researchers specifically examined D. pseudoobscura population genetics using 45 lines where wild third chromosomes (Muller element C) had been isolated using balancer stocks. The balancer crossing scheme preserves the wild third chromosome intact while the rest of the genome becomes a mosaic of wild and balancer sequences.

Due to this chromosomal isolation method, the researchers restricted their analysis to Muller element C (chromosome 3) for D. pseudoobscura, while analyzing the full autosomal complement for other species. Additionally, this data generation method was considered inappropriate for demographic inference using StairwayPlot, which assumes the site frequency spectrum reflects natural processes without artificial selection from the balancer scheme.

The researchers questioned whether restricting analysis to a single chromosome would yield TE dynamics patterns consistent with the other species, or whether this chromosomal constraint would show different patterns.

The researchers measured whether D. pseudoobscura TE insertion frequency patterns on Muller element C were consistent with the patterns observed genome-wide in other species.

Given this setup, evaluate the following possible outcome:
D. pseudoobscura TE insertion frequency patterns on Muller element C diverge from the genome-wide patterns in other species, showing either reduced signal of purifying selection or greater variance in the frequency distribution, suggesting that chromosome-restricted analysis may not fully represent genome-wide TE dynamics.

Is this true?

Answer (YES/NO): NO